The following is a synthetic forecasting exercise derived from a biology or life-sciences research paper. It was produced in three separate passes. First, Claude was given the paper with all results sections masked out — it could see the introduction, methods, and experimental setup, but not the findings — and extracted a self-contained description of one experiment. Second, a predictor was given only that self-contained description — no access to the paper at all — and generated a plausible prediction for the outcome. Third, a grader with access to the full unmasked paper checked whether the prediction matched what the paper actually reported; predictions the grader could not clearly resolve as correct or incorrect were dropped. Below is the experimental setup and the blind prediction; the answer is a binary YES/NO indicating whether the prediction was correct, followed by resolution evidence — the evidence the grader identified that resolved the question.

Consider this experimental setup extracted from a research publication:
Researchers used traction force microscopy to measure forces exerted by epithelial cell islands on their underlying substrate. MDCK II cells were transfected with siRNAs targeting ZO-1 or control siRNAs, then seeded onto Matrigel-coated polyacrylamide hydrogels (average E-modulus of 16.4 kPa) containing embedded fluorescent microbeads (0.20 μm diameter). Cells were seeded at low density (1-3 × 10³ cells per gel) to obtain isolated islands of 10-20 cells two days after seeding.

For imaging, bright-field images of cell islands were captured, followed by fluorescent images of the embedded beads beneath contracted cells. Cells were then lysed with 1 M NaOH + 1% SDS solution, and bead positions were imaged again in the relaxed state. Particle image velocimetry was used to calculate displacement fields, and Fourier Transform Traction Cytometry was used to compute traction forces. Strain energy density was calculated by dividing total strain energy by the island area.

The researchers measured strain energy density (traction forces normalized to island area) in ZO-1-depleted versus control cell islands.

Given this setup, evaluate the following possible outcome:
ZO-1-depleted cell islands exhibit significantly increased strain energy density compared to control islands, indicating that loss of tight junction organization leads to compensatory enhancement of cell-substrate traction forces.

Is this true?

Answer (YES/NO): YES